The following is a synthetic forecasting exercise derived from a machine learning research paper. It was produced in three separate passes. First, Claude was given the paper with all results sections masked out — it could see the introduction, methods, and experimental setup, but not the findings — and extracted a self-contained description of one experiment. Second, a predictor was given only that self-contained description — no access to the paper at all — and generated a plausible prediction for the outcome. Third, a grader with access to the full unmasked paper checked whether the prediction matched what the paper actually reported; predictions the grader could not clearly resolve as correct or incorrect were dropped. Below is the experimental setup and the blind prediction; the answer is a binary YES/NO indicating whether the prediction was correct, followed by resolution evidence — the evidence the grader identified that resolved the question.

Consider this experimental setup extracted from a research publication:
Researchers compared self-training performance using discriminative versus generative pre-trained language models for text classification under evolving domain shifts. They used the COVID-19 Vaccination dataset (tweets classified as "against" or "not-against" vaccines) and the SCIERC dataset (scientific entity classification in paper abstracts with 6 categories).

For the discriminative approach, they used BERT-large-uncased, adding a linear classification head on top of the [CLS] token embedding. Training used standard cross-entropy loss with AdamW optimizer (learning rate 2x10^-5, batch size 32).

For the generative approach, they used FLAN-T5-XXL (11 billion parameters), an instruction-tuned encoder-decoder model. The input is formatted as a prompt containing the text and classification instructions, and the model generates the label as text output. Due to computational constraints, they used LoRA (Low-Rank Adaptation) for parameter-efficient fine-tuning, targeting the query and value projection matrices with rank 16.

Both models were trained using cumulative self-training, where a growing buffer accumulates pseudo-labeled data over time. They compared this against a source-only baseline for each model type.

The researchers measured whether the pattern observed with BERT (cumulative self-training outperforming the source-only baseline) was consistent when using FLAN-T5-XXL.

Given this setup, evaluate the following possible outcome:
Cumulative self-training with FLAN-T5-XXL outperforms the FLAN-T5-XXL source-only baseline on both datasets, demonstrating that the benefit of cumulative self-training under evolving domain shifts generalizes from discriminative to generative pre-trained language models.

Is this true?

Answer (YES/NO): YES